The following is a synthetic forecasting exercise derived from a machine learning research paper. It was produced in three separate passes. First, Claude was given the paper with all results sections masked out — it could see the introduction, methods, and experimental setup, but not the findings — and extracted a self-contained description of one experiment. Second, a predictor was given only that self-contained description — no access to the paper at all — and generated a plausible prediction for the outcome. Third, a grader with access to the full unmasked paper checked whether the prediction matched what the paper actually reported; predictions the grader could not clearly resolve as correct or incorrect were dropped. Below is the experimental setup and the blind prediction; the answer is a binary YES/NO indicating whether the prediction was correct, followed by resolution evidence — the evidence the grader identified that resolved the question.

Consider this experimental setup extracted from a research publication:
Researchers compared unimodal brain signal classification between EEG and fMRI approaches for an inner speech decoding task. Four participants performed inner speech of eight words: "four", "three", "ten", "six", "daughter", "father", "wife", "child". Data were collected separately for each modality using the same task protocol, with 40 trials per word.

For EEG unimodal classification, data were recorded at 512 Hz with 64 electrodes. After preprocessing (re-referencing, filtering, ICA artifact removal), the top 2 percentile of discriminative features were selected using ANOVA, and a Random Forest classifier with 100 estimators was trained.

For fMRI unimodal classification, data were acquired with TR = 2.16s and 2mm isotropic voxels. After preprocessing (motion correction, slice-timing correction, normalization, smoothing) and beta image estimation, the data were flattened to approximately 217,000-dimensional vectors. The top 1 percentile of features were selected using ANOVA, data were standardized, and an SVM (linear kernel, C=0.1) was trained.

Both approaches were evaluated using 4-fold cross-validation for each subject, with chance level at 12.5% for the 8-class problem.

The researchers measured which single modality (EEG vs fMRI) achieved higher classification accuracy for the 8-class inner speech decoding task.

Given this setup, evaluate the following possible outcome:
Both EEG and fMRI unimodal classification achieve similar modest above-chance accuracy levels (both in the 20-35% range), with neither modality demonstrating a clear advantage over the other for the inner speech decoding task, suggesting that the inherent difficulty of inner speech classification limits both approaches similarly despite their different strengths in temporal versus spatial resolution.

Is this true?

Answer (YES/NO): NO